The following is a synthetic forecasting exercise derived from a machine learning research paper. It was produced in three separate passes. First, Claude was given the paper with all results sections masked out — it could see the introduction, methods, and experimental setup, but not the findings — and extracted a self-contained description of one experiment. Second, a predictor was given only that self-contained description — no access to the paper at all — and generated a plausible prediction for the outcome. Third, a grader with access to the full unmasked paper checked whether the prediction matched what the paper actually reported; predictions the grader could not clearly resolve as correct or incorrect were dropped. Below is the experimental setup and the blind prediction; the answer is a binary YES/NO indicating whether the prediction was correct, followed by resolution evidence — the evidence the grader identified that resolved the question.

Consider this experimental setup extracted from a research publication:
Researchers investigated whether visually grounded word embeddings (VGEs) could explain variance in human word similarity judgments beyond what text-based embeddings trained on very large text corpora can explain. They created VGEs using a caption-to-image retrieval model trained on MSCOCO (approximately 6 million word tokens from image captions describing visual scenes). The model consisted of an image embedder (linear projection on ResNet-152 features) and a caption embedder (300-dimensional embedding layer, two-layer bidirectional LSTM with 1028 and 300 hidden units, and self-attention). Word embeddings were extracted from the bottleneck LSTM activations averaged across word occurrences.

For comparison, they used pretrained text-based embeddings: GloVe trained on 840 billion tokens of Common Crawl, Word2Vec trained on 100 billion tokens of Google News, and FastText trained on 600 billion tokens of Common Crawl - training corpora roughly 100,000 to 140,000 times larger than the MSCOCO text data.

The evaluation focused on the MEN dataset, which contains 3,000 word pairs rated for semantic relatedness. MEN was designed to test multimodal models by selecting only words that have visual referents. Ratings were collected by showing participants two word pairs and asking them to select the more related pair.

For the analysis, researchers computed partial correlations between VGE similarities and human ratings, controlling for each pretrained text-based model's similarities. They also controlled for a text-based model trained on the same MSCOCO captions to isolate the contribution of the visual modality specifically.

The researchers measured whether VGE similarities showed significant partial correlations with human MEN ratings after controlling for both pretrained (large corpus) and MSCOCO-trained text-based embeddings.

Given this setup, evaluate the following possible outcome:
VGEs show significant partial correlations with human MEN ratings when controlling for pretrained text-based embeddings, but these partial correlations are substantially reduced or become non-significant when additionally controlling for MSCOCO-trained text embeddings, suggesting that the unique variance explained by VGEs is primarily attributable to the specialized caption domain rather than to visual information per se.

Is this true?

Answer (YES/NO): NO